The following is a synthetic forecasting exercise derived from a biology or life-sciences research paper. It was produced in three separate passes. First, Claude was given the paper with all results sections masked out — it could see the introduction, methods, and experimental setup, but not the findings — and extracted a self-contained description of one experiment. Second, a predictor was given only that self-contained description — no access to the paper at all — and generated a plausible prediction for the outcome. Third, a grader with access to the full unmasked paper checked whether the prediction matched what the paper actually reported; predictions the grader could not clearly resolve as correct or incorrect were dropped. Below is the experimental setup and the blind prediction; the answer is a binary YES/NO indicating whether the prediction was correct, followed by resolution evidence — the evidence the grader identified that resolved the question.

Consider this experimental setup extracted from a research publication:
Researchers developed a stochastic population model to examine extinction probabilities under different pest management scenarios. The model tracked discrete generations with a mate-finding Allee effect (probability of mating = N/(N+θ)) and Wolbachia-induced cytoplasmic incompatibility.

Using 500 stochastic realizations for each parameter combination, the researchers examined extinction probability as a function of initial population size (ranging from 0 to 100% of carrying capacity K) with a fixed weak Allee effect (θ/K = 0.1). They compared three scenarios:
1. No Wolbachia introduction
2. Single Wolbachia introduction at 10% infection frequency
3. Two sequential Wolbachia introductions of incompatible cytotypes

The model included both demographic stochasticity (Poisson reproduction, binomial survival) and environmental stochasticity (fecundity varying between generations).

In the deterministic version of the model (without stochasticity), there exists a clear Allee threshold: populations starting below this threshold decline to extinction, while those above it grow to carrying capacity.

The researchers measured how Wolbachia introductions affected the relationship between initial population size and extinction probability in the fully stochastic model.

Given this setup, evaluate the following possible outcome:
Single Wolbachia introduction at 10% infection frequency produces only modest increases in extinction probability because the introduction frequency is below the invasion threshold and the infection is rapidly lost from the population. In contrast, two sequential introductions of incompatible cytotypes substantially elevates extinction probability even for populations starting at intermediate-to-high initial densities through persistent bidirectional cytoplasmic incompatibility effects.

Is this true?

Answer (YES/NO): NO